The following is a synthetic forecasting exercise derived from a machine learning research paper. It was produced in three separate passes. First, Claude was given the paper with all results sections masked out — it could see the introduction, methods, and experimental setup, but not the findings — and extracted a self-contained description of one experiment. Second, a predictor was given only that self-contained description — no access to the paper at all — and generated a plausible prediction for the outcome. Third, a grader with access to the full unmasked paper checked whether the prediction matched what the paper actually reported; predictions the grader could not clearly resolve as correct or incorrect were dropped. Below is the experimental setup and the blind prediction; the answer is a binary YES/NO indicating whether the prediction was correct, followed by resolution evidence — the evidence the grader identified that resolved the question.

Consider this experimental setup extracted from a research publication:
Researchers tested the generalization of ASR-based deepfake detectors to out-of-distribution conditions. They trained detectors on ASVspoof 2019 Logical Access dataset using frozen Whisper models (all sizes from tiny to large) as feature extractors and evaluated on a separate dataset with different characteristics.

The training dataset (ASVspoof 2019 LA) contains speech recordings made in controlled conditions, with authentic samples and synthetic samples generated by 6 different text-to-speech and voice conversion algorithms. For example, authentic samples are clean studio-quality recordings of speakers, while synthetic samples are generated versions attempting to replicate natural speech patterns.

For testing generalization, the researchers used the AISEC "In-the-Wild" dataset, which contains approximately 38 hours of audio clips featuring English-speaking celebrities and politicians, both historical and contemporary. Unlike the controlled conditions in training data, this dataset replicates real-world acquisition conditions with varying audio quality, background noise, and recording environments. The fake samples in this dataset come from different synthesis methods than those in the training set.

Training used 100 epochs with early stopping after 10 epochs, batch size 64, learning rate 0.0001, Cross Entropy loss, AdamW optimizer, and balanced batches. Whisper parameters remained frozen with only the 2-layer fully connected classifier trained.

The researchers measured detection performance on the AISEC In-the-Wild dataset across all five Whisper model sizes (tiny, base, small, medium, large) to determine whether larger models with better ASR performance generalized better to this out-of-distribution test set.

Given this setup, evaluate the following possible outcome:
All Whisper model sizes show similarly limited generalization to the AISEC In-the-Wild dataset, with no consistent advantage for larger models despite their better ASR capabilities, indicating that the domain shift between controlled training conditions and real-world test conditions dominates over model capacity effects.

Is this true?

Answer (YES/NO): NO